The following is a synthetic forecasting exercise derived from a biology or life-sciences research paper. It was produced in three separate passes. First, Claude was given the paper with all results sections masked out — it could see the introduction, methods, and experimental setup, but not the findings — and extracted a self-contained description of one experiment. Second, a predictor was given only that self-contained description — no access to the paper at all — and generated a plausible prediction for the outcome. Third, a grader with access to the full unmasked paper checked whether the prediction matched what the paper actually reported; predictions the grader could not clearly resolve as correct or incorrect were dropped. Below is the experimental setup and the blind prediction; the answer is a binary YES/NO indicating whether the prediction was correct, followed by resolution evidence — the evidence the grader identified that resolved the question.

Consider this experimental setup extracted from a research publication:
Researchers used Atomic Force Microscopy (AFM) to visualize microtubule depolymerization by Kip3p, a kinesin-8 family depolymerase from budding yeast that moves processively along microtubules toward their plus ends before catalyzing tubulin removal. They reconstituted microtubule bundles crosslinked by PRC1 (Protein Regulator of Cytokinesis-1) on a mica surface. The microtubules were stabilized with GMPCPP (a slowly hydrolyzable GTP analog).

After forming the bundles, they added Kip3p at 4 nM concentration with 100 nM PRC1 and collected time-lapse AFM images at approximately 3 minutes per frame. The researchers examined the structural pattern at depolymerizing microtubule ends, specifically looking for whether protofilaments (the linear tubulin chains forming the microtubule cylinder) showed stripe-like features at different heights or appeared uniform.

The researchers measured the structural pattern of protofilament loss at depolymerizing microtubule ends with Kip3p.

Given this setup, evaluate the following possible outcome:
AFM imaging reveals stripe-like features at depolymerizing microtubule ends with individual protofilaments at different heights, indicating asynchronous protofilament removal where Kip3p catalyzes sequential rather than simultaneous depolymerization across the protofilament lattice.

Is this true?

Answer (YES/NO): NO